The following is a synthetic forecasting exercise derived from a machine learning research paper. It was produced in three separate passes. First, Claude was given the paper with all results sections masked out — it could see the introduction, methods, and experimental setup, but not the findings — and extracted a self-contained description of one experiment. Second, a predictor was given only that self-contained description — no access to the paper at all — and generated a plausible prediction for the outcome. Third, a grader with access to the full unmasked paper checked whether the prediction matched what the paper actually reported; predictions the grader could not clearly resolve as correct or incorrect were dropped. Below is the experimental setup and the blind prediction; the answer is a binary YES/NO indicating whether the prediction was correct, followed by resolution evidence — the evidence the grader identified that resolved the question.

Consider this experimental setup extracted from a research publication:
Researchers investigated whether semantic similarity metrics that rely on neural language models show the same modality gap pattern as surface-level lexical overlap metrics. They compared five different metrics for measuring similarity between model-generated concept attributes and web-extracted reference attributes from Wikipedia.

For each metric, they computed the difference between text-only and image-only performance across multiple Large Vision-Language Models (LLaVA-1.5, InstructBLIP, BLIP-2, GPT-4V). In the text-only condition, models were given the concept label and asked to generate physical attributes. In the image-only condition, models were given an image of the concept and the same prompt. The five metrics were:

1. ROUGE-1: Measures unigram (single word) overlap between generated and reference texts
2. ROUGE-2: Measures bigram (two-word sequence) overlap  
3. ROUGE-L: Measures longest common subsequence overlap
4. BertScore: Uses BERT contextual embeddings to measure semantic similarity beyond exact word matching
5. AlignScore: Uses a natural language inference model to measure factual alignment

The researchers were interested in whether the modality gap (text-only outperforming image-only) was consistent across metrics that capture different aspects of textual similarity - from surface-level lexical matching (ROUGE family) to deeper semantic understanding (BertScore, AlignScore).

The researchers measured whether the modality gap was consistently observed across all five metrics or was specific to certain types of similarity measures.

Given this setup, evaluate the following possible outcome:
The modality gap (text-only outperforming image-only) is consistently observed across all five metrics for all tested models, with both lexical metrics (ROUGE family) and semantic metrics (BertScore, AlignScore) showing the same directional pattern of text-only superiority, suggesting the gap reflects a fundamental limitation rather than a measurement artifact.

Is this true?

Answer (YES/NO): YES